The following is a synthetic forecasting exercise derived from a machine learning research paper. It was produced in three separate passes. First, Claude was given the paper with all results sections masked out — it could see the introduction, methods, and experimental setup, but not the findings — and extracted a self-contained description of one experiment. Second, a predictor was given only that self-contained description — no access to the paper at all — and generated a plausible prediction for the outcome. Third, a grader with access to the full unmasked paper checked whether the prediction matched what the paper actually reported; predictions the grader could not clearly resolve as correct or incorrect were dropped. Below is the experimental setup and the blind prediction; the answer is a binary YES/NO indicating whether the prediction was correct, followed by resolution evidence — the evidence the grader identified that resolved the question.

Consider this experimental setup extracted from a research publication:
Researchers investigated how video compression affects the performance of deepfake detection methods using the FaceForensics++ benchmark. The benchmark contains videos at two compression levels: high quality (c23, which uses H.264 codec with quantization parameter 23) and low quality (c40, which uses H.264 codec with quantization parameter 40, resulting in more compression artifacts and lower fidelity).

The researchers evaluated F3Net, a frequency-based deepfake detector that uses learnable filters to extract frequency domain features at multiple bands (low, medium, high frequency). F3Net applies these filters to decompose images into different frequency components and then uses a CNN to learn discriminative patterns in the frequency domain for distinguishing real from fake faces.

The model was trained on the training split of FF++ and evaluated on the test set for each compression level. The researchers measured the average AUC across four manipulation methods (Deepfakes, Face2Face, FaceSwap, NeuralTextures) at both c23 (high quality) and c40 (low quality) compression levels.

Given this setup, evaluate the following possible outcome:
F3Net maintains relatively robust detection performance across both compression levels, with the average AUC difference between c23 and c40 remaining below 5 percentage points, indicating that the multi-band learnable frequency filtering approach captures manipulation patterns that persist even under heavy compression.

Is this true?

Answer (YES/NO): YES